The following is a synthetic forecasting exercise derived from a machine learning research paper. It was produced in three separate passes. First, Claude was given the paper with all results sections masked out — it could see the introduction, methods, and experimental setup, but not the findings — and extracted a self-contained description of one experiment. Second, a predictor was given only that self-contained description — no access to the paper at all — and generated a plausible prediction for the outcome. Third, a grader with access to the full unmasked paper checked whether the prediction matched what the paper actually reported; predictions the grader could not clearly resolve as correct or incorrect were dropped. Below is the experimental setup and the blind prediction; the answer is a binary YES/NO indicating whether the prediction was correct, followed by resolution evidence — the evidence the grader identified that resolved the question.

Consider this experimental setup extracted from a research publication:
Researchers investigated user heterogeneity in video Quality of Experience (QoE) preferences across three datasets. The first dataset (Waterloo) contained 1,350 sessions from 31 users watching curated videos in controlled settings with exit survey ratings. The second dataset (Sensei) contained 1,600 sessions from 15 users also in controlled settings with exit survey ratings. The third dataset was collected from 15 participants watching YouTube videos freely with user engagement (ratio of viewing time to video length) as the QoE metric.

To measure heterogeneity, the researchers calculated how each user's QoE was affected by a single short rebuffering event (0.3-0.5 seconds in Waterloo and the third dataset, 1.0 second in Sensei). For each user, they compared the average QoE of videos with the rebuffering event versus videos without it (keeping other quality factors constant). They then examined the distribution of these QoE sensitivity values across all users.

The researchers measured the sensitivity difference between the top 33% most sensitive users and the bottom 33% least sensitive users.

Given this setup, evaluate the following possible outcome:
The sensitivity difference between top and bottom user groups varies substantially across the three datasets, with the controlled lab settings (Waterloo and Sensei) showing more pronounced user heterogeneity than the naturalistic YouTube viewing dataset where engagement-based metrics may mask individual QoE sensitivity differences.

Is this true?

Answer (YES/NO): NO